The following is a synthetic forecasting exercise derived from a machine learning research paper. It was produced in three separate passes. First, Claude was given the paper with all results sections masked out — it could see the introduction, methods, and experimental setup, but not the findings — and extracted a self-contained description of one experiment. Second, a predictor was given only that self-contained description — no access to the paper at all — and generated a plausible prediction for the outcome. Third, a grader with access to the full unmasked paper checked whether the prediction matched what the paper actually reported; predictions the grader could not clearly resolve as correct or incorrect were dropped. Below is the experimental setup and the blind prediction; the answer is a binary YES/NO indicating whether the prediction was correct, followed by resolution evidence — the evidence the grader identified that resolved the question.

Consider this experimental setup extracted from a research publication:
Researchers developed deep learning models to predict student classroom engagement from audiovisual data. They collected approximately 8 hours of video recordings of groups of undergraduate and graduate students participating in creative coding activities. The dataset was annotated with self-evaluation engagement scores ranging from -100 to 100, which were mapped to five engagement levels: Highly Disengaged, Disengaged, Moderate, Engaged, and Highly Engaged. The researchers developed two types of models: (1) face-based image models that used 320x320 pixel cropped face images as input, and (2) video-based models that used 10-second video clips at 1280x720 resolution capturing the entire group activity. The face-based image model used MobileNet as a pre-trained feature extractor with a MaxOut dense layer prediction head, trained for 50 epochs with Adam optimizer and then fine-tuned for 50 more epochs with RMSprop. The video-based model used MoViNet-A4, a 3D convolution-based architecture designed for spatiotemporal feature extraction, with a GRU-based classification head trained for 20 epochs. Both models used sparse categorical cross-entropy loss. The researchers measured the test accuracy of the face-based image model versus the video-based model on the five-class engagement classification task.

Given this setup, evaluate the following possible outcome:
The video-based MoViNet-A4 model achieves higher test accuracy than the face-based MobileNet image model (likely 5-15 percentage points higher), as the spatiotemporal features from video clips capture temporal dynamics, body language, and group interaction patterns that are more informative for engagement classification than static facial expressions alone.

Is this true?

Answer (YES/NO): NO